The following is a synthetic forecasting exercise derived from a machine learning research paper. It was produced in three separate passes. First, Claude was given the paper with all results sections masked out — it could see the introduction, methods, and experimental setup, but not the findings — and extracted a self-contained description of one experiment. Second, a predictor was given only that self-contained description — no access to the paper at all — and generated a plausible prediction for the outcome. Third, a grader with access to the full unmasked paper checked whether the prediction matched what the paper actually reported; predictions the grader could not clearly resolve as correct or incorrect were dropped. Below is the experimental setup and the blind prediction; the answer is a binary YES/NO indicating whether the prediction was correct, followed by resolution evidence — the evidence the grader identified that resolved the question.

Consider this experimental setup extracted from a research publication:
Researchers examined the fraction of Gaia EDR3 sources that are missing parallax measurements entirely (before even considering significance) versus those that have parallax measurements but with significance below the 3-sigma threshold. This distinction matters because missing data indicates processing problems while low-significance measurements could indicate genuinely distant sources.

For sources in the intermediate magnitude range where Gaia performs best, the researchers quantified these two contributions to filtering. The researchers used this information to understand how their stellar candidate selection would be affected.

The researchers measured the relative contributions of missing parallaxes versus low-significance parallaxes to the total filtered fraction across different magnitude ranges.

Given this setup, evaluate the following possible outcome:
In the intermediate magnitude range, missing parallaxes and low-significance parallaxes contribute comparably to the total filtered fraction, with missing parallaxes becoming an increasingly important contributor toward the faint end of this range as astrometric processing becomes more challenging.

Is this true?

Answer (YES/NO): NO